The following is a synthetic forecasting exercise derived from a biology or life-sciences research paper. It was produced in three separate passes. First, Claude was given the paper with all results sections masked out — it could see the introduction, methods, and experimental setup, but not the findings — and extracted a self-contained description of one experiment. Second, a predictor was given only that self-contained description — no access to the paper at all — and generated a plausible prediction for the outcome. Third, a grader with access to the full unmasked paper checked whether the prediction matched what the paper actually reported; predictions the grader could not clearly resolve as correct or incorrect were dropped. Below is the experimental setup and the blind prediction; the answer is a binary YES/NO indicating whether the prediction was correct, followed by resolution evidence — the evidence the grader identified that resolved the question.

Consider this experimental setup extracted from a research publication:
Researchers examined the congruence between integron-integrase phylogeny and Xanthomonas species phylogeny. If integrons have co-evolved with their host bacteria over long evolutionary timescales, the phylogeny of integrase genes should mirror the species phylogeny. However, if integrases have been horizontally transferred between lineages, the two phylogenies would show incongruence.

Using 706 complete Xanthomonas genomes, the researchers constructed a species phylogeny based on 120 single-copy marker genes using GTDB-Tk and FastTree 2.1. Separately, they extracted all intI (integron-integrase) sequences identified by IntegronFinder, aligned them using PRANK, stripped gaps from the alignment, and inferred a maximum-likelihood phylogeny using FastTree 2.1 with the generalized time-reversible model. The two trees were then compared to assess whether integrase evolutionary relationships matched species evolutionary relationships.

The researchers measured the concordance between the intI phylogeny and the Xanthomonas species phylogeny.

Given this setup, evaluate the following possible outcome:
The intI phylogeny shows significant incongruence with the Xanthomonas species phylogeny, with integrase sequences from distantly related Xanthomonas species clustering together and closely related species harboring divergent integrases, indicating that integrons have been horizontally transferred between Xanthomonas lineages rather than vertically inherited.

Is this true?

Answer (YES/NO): NO